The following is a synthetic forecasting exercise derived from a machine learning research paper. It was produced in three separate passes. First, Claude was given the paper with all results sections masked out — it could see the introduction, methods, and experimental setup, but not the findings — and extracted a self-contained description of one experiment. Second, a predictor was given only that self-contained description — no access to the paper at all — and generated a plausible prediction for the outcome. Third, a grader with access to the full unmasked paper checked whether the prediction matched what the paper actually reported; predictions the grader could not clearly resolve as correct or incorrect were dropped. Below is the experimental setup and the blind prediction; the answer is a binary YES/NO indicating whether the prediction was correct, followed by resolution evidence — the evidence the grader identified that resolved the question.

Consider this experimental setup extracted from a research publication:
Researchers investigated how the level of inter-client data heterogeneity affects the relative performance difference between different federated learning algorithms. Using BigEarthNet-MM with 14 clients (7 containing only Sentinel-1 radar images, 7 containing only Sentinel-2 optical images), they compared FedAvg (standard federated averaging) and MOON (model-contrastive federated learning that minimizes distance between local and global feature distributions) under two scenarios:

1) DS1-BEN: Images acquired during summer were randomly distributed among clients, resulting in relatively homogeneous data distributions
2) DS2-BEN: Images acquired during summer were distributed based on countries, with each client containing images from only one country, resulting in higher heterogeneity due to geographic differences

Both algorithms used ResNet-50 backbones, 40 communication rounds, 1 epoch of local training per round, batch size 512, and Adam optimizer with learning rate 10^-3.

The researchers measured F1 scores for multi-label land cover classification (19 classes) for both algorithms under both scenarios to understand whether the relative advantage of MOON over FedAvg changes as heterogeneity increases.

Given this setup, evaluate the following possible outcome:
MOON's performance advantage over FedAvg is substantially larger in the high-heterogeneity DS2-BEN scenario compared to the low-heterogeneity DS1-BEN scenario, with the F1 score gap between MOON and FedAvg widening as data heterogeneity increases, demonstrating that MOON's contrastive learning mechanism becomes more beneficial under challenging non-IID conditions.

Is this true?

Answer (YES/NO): NO